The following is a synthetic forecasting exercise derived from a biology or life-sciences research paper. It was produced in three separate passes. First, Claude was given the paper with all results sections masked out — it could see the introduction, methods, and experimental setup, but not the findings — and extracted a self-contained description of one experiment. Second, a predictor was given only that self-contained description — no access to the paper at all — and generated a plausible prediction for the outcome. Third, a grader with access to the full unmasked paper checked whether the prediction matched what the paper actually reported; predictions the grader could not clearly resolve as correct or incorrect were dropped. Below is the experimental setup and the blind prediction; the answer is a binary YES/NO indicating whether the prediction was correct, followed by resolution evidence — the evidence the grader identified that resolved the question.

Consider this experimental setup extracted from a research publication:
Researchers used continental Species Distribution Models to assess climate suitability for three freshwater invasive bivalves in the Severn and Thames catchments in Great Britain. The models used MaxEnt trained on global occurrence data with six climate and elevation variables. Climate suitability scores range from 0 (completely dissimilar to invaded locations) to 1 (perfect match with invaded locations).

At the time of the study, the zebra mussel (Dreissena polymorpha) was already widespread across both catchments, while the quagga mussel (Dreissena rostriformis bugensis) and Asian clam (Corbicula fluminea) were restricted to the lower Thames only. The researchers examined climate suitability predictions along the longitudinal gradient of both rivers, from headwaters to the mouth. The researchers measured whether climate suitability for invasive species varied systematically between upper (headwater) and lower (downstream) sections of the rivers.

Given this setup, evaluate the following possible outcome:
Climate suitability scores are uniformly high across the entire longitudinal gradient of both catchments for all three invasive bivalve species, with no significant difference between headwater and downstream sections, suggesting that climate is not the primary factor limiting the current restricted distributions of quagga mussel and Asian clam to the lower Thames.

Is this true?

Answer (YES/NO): NO